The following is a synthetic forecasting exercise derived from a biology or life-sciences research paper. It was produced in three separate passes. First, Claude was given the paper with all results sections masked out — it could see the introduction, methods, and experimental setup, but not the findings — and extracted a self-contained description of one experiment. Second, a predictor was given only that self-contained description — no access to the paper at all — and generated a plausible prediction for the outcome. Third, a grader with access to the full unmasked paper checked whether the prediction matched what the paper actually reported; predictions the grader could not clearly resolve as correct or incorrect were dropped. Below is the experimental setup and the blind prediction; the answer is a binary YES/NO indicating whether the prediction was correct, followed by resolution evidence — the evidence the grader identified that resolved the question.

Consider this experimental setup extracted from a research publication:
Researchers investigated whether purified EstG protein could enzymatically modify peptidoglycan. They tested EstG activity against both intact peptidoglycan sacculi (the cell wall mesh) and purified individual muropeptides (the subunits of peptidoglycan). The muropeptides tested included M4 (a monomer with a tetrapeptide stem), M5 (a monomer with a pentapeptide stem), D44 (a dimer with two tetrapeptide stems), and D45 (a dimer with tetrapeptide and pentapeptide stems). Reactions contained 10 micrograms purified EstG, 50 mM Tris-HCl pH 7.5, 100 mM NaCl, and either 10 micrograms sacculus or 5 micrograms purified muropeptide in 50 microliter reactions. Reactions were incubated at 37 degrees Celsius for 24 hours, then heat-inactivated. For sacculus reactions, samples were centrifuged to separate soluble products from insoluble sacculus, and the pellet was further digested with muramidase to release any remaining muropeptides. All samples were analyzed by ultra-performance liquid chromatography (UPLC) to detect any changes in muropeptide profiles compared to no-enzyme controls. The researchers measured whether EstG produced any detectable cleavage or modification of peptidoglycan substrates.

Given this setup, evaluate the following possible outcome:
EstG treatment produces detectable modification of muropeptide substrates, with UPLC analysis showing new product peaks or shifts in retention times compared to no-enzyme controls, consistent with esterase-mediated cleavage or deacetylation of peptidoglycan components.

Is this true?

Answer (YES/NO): NO